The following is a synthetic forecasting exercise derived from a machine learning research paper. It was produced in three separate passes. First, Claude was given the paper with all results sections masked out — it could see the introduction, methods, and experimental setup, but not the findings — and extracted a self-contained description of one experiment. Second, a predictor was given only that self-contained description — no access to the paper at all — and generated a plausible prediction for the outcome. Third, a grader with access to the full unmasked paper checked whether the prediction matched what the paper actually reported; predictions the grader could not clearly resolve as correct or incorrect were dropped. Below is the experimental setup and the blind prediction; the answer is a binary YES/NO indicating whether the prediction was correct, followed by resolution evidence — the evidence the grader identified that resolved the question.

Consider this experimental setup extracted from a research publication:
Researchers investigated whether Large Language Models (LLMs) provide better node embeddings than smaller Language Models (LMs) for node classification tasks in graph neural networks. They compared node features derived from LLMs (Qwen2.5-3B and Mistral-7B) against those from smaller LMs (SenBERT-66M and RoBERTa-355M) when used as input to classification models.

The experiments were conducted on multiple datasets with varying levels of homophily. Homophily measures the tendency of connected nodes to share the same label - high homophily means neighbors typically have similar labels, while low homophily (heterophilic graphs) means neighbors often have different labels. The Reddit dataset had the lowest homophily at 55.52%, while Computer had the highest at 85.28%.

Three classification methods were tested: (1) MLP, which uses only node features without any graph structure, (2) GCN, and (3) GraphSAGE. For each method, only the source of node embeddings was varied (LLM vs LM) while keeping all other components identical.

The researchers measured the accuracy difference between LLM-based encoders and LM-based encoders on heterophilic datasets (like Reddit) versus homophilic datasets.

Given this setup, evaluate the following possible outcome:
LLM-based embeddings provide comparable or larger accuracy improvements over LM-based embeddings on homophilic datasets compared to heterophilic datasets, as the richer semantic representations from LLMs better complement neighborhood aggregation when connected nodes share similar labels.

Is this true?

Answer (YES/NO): NO